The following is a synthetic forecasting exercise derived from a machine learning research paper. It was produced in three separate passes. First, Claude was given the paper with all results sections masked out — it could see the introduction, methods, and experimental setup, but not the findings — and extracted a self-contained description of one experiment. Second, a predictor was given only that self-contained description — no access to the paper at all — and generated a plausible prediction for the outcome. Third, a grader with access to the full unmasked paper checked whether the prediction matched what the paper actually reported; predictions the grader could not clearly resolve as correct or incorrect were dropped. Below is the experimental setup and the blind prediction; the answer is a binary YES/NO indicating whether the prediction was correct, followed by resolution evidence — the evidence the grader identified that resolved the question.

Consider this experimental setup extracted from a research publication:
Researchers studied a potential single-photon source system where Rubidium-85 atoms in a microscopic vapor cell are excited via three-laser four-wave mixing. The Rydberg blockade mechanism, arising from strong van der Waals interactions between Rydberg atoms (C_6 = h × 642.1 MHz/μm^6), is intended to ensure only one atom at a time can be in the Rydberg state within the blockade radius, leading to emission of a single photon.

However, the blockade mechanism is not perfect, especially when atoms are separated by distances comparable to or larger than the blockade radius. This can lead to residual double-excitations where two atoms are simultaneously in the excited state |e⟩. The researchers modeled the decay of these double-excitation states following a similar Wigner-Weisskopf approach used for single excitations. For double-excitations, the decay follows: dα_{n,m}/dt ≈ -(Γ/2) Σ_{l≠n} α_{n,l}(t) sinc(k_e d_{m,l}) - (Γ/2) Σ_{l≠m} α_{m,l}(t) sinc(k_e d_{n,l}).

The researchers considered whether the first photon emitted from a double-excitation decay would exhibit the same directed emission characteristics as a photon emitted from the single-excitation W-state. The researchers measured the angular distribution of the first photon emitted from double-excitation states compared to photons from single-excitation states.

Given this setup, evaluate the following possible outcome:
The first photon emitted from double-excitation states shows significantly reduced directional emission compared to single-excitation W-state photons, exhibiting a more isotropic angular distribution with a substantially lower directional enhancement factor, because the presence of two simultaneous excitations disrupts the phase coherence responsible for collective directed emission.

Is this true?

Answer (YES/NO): YES